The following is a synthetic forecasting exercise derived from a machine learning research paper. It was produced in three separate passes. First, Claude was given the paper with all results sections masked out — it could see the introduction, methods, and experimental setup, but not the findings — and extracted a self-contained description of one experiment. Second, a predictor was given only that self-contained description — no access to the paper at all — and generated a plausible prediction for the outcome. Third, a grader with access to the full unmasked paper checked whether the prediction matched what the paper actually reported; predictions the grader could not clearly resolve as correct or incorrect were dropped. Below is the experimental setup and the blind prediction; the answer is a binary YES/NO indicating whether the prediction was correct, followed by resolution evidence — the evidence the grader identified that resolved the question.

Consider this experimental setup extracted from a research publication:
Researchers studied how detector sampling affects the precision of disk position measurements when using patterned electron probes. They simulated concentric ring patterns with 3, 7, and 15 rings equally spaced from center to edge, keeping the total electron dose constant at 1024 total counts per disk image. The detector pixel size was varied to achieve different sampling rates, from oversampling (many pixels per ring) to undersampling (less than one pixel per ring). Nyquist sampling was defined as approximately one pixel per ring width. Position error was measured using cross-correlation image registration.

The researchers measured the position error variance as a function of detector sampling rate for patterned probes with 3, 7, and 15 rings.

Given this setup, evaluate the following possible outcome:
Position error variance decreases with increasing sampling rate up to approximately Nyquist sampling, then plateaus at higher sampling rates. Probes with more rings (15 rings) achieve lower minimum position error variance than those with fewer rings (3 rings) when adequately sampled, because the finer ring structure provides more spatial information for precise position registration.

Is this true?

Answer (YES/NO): NO